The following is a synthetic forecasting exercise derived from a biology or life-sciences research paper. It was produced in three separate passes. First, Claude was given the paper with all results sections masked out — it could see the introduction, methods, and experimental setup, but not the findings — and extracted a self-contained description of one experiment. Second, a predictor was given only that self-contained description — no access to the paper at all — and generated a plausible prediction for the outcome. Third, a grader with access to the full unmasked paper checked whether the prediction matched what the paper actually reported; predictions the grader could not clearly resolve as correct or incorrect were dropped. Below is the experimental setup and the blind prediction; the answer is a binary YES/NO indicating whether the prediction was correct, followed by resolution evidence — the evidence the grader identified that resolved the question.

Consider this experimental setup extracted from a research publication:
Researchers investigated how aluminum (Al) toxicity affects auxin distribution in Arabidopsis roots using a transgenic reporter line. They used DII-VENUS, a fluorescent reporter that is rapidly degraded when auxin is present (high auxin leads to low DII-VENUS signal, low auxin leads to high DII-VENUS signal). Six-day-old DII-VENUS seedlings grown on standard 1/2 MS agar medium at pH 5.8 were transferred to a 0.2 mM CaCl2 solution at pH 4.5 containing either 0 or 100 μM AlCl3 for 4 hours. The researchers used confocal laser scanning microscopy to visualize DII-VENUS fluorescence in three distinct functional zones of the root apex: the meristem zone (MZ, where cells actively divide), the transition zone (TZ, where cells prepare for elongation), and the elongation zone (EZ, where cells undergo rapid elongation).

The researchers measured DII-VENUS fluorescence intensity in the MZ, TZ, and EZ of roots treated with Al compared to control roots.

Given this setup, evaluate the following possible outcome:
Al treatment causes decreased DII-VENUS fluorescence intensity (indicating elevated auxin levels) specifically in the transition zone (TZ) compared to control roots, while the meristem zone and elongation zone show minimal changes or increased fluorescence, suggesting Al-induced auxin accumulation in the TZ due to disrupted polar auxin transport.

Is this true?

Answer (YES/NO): NO